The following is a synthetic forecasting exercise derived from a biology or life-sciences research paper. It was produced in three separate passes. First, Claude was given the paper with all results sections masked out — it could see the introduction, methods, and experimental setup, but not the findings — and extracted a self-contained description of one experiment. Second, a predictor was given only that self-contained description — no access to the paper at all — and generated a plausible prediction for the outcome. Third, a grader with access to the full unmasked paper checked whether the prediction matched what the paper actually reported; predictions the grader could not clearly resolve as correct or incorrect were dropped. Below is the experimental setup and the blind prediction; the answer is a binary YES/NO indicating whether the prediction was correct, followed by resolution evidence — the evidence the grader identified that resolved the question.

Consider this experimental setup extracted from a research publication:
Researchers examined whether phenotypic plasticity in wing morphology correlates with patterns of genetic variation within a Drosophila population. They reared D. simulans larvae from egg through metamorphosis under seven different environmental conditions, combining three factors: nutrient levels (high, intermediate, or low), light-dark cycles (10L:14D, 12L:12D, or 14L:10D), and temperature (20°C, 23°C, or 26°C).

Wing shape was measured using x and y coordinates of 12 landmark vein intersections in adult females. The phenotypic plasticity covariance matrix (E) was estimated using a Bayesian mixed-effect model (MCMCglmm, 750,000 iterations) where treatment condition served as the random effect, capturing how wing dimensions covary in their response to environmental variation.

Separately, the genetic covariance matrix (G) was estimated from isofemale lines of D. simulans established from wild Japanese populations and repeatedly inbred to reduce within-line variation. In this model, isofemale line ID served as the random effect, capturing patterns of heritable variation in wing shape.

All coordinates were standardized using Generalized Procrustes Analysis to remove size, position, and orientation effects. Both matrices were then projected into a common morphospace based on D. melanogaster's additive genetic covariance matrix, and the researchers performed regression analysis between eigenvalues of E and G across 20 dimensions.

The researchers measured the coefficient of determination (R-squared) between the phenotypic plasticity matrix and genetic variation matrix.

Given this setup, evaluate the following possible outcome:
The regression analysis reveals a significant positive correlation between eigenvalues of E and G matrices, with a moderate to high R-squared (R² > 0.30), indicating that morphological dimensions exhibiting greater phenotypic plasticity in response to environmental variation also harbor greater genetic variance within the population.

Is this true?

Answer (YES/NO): YES